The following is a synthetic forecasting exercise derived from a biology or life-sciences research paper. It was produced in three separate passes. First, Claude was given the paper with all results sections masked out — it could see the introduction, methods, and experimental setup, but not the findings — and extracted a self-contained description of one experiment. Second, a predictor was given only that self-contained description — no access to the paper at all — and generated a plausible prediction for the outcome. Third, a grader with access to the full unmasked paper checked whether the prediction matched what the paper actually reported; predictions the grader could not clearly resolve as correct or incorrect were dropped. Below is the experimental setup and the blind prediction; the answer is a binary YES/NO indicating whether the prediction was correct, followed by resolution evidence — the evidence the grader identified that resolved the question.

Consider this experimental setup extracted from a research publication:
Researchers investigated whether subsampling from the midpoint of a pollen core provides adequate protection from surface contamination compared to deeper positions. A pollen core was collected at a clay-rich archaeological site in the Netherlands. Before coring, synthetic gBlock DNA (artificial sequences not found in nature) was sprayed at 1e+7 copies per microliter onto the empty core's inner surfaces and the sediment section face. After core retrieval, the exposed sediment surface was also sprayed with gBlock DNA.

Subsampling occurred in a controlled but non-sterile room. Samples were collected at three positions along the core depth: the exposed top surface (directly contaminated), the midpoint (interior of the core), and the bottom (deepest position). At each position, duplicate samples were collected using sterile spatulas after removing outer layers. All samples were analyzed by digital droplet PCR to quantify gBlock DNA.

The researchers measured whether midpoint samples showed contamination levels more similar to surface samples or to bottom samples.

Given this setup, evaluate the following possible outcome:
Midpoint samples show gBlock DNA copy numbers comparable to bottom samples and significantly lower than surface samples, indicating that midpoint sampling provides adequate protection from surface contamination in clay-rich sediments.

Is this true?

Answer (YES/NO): NO